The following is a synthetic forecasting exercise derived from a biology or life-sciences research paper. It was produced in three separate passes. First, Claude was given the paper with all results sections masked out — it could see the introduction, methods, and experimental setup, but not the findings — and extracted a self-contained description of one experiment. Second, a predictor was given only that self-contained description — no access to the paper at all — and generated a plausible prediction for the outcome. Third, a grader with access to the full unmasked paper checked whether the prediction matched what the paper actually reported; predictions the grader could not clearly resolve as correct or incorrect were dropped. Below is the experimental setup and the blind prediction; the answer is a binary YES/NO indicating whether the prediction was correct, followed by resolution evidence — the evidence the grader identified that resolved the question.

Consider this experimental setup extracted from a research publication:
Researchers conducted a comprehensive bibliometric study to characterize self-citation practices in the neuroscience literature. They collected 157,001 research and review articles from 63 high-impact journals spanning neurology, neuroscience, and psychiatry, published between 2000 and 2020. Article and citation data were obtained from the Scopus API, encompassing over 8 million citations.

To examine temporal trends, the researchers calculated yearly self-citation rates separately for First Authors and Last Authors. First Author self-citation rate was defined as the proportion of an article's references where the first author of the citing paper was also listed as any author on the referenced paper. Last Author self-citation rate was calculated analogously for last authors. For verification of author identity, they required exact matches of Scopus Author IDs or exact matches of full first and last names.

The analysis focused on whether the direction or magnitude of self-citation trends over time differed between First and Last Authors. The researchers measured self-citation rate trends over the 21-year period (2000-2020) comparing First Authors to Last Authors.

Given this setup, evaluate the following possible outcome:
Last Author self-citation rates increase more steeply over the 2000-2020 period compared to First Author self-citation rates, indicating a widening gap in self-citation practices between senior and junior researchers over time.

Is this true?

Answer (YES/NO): NO